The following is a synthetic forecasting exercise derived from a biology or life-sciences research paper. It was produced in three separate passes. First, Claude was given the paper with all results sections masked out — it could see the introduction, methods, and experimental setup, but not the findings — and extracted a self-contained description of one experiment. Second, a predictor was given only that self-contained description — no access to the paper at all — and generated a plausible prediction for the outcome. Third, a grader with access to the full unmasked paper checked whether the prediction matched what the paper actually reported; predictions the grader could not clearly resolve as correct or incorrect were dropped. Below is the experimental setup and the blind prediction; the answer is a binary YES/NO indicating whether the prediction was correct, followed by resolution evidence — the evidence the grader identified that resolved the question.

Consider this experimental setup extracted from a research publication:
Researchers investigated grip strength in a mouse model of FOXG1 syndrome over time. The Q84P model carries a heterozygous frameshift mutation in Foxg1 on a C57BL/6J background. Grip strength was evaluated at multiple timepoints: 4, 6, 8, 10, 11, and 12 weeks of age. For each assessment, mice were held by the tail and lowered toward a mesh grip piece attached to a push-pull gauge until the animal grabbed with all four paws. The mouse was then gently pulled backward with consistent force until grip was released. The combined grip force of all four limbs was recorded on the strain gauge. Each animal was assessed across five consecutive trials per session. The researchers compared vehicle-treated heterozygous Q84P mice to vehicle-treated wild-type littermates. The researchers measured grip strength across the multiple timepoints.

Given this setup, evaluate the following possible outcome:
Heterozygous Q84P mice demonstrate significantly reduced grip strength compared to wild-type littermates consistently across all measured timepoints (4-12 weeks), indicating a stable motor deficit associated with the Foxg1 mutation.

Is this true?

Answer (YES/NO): NO